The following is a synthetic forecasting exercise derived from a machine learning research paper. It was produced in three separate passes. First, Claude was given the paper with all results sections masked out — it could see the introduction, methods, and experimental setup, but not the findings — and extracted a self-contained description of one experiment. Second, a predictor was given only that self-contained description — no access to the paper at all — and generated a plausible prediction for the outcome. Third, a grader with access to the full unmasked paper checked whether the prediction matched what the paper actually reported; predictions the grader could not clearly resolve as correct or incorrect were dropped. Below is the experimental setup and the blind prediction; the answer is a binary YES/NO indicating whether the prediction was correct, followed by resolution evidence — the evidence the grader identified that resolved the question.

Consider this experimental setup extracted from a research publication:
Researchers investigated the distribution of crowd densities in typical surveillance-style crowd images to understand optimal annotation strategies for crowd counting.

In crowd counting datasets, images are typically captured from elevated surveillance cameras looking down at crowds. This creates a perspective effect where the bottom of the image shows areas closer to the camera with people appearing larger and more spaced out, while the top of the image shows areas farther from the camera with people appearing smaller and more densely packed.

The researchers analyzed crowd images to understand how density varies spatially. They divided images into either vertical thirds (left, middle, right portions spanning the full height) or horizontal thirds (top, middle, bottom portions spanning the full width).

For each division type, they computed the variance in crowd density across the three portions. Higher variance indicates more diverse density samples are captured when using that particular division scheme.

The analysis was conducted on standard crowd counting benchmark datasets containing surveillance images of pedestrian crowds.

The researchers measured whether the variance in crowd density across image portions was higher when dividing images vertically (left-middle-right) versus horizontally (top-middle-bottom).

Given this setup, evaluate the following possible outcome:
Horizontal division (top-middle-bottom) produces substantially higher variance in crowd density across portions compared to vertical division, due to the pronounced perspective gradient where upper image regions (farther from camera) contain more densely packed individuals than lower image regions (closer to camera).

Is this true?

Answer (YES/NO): YES